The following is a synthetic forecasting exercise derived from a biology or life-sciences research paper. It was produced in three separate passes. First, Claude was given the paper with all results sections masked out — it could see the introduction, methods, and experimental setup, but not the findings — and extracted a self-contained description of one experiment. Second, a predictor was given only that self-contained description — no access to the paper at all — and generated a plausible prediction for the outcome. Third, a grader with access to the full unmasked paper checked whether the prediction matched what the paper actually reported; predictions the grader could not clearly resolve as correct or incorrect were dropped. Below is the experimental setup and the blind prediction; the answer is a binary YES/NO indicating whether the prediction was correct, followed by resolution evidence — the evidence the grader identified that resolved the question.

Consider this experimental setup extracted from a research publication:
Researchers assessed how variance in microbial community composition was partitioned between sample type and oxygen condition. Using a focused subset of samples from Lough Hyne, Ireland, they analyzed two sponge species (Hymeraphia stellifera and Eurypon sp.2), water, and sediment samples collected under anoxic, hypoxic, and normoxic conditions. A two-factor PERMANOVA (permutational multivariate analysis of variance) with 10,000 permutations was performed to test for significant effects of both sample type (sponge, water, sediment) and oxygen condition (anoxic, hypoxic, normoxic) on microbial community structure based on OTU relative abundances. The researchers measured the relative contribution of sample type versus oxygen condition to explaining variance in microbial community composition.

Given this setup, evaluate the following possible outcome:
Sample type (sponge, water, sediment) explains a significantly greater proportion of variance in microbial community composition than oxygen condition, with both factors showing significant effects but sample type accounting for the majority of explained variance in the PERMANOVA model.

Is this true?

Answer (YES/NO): YES